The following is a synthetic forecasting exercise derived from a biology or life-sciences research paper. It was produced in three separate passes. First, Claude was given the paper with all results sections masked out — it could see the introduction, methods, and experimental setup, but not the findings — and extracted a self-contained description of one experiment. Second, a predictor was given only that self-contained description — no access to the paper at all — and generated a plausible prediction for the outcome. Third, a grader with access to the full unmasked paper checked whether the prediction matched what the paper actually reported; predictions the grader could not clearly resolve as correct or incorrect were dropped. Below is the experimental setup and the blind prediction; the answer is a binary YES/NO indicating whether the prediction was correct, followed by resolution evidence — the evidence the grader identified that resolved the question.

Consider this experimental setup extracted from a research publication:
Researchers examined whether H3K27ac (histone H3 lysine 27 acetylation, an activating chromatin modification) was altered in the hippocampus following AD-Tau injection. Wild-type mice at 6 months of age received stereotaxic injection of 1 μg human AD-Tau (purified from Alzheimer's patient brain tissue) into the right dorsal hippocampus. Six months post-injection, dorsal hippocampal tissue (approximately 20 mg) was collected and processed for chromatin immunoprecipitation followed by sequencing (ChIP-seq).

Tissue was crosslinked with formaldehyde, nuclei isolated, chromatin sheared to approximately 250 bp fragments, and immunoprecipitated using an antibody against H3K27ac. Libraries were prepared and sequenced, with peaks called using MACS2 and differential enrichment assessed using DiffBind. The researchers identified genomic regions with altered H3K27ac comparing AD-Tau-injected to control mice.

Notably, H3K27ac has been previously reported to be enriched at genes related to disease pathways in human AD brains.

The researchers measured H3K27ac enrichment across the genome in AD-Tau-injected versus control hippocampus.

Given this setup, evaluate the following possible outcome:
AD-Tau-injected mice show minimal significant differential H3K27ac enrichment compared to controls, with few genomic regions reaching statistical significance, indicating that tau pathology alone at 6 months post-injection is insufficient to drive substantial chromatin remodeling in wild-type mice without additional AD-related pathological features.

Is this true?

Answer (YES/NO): NO